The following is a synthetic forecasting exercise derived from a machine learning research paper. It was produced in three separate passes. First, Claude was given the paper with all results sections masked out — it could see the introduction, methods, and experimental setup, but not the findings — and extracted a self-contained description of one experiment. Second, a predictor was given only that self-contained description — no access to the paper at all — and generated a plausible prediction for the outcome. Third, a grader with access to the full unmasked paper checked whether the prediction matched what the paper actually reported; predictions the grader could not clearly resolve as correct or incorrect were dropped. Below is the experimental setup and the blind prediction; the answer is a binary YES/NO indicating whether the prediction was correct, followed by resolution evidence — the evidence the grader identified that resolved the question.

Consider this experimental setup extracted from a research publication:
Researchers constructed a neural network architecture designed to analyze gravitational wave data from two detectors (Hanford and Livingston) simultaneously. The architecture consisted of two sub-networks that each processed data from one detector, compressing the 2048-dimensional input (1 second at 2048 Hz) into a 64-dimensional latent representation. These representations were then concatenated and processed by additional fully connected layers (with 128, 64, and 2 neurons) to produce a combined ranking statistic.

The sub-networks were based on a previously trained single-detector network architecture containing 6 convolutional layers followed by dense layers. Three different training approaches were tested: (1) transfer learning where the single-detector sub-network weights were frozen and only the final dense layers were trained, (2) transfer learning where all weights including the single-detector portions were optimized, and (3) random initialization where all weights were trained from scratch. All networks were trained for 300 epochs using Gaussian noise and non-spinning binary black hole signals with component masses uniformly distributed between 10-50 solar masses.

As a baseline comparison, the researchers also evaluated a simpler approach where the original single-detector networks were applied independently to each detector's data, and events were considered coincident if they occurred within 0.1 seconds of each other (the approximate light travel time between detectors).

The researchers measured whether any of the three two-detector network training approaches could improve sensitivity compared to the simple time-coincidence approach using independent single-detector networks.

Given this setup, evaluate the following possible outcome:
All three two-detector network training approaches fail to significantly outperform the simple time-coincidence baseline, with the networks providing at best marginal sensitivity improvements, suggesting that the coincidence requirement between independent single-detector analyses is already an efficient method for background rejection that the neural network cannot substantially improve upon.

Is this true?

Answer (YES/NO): YES